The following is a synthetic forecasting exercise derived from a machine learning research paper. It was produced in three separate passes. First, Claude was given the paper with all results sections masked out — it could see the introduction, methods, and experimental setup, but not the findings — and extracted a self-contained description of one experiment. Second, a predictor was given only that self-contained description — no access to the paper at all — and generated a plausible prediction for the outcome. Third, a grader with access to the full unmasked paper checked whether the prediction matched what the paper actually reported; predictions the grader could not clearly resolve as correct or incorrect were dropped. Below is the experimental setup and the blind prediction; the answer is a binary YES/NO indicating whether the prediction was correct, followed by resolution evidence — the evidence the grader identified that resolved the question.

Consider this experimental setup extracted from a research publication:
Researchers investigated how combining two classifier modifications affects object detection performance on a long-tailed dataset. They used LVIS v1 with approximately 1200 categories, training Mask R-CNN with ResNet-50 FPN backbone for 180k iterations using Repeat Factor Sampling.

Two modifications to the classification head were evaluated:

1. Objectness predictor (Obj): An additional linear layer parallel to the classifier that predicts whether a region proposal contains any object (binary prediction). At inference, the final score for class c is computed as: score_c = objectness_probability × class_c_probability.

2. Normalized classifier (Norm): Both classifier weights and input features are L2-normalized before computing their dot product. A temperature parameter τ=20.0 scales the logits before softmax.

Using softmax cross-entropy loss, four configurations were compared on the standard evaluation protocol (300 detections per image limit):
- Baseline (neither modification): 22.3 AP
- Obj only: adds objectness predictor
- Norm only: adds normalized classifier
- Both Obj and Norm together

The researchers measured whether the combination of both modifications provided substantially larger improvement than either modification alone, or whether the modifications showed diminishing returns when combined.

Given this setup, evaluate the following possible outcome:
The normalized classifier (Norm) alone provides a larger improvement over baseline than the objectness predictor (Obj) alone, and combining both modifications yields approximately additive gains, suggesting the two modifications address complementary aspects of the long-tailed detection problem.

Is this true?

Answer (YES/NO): NO